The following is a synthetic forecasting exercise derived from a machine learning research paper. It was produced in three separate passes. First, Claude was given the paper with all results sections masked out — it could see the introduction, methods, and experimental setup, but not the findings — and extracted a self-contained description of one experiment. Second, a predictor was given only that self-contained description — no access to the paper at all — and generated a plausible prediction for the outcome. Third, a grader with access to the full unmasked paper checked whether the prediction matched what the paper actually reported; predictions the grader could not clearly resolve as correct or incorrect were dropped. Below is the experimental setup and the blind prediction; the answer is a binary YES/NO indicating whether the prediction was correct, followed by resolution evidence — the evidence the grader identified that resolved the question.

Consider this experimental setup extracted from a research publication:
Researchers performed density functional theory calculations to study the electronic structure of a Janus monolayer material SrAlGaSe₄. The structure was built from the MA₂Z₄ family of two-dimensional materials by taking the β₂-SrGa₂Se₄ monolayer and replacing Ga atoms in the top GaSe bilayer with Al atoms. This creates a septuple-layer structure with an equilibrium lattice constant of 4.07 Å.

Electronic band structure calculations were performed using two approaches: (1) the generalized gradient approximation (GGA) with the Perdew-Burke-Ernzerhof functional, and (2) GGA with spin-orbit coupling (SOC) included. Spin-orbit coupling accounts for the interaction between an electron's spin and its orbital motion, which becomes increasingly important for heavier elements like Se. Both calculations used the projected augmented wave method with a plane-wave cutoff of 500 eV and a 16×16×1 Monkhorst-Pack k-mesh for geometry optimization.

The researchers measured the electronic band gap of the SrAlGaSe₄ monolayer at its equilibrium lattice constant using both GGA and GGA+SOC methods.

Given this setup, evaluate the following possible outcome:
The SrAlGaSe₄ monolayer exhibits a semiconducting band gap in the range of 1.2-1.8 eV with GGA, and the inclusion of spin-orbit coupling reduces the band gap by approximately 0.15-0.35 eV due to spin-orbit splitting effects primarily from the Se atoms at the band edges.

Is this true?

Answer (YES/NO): NO